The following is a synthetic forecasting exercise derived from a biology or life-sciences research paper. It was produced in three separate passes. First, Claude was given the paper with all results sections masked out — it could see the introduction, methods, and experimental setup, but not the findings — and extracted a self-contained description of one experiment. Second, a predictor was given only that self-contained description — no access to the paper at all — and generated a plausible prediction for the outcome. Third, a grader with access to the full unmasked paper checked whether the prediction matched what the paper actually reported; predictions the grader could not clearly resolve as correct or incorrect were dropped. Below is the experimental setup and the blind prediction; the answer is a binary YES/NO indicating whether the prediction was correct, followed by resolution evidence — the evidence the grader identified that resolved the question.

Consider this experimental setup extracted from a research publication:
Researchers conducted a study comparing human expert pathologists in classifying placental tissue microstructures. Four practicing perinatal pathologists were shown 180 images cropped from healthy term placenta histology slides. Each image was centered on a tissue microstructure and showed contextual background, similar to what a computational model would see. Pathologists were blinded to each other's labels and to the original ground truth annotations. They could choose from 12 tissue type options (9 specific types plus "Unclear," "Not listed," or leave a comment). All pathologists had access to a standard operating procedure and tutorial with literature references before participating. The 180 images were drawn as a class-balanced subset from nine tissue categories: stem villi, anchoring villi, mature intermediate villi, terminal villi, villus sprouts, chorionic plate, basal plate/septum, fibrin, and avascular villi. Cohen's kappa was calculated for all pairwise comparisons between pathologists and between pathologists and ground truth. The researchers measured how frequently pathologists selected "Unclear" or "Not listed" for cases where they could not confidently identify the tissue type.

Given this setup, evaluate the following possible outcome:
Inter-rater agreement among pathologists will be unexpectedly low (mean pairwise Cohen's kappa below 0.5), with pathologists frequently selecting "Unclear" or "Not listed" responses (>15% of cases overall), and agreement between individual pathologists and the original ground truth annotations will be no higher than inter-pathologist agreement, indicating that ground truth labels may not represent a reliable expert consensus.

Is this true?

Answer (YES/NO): NO